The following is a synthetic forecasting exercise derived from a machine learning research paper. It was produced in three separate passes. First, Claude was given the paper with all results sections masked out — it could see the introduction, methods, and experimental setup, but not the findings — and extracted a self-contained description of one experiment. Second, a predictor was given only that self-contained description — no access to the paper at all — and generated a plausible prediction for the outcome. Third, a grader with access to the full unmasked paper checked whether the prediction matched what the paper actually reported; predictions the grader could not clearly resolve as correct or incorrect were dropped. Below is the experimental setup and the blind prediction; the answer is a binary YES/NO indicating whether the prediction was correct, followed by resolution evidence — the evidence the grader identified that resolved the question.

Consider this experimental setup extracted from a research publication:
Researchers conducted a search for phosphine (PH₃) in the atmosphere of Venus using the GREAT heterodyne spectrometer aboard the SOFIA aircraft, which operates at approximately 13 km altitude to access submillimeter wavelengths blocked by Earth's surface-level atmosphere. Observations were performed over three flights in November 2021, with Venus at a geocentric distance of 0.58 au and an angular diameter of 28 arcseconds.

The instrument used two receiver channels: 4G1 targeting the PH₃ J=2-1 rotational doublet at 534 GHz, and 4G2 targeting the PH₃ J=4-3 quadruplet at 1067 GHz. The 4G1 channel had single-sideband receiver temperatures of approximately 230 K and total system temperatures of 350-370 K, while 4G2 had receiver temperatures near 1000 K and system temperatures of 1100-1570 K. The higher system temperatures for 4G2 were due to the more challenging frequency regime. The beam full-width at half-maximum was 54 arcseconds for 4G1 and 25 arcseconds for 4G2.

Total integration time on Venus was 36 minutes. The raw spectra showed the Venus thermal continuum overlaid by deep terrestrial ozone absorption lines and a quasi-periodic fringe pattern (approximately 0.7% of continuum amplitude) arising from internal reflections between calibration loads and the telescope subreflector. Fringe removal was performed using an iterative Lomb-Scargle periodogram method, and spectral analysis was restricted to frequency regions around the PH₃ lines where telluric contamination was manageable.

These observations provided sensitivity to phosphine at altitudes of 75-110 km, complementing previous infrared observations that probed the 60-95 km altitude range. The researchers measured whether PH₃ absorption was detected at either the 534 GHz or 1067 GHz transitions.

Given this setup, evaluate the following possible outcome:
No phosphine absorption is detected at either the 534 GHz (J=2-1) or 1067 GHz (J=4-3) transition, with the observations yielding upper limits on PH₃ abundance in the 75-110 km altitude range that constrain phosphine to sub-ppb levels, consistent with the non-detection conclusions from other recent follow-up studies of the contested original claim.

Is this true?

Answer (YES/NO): YES